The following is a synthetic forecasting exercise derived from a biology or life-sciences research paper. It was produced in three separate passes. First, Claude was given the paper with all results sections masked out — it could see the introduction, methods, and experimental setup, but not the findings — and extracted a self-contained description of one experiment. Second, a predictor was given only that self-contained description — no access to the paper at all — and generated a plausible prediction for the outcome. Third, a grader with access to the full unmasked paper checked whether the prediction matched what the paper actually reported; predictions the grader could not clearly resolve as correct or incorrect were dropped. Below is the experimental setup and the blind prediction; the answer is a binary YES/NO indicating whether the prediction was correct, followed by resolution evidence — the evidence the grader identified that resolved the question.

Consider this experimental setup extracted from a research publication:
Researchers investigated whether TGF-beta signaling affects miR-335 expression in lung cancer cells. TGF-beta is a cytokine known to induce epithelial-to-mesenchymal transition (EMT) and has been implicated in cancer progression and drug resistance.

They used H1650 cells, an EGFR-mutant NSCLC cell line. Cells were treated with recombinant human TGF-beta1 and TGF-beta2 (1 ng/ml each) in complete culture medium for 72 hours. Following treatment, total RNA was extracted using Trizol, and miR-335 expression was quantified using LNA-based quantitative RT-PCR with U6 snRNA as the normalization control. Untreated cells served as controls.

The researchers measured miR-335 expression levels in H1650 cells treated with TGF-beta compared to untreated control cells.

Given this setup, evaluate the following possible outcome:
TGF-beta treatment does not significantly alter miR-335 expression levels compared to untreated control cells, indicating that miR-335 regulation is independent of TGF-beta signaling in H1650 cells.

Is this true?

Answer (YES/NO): YES